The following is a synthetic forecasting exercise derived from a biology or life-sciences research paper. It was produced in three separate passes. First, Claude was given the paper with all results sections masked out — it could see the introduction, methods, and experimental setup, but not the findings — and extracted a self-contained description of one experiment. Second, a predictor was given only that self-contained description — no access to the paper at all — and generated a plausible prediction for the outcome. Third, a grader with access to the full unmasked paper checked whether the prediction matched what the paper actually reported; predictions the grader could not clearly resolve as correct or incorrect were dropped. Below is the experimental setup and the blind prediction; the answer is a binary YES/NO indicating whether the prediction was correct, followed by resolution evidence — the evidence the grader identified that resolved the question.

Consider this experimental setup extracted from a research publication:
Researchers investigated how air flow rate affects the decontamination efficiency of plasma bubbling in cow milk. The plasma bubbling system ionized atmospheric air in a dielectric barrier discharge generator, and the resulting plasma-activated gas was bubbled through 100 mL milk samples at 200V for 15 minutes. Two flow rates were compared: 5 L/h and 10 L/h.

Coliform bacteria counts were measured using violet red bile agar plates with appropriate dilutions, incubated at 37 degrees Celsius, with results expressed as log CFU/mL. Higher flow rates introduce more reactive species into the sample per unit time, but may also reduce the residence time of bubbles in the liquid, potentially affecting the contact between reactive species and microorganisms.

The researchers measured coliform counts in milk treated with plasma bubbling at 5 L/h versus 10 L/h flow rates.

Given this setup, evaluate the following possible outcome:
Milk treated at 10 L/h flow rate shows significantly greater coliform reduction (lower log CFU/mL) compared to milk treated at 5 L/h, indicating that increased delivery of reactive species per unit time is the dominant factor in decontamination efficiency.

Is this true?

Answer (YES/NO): YES